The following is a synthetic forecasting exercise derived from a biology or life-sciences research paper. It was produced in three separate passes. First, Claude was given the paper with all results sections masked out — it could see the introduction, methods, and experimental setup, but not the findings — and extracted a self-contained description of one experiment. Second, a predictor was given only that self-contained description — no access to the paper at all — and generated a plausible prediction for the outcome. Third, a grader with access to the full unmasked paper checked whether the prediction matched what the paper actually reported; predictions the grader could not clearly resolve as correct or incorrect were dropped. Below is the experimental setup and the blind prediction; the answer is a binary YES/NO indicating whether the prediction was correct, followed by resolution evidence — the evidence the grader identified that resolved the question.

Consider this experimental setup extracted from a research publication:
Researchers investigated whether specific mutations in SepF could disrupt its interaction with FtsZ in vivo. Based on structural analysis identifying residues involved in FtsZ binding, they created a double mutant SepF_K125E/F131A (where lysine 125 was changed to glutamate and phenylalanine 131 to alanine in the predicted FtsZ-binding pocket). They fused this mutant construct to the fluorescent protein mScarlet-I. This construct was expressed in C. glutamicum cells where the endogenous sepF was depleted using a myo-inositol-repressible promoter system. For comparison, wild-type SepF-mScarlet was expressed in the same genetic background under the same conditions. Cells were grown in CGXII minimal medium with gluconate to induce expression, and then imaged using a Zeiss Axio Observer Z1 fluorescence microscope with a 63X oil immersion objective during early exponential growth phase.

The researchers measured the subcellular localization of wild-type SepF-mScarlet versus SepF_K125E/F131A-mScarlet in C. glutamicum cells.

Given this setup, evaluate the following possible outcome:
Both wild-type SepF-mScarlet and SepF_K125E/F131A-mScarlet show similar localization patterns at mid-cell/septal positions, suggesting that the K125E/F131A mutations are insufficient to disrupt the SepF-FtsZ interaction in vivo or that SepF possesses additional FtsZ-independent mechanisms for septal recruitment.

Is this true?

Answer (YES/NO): NO